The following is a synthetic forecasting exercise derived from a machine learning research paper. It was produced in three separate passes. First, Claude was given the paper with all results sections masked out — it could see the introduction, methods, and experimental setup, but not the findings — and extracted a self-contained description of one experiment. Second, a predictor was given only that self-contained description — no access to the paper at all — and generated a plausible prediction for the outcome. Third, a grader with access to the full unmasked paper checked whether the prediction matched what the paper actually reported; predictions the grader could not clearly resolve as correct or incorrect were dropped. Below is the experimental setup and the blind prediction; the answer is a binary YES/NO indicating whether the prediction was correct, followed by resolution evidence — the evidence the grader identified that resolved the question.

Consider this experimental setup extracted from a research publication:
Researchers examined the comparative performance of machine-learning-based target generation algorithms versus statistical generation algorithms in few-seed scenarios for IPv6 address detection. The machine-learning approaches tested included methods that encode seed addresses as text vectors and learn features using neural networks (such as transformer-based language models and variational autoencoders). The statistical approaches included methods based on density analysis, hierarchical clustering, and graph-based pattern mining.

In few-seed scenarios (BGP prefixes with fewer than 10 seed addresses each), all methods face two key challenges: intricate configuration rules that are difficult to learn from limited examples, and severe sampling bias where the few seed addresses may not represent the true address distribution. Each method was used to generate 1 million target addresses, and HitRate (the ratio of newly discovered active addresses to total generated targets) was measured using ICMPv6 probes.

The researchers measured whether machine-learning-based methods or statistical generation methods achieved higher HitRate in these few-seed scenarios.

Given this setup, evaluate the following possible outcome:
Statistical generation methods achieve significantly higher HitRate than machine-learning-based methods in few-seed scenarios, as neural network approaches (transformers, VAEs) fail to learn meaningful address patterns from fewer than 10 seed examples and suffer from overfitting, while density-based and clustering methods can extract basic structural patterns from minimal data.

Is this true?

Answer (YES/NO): YES